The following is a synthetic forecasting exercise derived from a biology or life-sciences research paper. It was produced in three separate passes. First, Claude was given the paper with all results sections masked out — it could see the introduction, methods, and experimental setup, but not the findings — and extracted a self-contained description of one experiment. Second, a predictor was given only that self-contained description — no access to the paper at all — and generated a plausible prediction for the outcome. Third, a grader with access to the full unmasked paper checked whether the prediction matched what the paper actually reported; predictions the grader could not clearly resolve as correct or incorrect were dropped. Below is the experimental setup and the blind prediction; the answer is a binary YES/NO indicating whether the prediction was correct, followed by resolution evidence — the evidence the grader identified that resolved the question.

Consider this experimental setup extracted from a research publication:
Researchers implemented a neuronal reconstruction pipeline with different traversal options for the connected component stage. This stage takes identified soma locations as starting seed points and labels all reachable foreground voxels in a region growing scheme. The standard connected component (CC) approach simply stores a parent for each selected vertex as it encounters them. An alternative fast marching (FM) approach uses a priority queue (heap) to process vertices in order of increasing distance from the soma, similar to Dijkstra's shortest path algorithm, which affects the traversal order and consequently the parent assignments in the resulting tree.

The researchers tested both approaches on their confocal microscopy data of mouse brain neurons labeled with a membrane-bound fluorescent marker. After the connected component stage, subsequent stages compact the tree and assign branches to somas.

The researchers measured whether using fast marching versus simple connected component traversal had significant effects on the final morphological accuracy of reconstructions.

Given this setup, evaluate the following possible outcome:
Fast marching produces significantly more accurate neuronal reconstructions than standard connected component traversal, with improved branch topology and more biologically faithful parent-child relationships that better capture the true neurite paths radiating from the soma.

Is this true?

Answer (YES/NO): NO